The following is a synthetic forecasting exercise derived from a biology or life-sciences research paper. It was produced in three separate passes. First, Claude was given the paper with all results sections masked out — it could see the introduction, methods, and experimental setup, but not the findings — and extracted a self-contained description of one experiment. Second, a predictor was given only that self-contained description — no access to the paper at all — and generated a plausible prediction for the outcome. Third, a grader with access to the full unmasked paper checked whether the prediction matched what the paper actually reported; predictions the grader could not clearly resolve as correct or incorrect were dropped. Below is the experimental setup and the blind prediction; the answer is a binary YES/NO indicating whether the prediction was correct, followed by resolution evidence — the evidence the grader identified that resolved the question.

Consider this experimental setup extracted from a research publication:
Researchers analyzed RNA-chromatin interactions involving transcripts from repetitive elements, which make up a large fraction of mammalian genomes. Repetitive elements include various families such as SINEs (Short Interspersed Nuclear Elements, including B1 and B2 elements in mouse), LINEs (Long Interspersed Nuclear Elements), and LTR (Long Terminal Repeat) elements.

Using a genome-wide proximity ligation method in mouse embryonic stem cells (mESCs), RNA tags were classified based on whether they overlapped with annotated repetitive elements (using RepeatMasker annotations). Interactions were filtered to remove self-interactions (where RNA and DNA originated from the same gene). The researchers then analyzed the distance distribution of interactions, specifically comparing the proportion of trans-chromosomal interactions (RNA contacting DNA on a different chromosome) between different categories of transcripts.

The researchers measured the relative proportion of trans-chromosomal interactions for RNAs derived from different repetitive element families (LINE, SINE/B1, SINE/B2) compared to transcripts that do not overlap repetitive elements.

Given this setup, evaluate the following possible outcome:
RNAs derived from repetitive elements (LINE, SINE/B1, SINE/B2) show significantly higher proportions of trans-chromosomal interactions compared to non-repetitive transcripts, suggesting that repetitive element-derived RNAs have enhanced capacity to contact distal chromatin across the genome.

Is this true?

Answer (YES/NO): NO